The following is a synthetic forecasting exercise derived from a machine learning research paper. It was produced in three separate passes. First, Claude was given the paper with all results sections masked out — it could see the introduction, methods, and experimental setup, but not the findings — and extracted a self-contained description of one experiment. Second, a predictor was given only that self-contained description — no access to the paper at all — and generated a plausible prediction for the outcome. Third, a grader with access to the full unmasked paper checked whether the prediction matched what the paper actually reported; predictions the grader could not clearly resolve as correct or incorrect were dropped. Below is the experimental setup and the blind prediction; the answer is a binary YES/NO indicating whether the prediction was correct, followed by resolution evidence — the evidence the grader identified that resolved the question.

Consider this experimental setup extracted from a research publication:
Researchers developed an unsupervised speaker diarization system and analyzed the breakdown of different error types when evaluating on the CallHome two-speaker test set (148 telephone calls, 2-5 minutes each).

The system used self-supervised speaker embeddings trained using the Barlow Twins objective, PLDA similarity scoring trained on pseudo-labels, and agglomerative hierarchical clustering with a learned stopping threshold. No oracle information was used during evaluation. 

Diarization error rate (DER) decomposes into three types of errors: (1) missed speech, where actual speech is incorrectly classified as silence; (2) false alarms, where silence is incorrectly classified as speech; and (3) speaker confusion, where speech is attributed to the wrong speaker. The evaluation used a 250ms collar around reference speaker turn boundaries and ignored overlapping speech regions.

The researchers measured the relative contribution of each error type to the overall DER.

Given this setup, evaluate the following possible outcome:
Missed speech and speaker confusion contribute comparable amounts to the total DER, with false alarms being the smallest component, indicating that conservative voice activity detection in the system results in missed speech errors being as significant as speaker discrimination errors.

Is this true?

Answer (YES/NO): NO